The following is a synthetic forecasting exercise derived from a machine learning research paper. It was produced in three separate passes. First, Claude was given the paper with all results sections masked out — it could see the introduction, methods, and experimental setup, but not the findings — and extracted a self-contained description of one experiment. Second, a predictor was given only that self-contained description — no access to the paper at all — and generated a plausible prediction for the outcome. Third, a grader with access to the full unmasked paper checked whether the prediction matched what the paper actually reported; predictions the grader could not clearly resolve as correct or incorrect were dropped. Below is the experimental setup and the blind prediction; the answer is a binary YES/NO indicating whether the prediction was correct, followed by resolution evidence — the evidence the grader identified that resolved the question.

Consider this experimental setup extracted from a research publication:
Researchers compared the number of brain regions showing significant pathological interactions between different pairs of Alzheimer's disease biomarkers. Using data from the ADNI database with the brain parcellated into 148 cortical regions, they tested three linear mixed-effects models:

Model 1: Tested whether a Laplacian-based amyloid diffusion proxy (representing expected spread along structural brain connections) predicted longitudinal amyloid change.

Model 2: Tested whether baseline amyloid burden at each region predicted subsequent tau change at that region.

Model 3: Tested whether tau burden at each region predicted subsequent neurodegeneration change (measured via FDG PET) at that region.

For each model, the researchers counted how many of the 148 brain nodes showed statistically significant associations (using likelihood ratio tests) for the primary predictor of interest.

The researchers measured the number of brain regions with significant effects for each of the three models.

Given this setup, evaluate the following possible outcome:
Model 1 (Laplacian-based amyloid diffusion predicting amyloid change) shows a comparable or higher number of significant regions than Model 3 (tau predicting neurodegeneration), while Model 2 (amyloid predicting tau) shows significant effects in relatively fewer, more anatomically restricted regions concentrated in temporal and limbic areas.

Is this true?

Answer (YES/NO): NO